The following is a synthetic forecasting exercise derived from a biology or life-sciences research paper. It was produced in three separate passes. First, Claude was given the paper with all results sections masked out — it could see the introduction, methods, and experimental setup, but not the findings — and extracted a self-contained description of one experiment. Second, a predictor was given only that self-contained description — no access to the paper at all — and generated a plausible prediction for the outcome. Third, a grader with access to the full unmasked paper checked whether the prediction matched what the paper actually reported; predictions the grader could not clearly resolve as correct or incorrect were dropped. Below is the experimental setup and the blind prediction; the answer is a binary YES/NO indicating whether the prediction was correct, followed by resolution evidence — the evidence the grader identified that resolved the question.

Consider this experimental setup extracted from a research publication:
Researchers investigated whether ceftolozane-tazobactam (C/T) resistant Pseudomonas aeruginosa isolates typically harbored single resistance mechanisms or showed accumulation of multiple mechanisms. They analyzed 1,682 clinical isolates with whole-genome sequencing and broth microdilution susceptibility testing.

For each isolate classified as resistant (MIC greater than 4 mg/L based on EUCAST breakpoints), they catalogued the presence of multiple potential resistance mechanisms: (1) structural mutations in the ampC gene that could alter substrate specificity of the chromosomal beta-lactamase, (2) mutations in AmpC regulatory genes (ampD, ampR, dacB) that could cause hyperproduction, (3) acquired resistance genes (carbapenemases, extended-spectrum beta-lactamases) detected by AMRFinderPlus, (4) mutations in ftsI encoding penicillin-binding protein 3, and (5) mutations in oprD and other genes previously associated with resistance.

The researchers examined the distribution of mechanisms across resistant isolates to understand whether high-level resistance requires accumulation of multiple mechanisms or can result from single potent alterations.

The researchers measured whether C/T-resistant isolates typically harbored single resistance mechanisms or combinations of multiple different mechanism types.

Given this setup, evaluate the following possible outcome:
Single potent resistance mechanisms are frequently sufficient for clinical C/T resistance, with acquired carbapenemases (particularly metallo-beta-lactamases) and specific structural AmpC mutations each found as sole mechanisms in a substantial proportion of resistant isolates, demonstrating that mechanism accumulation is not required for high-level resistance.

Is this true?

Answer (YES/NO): NO